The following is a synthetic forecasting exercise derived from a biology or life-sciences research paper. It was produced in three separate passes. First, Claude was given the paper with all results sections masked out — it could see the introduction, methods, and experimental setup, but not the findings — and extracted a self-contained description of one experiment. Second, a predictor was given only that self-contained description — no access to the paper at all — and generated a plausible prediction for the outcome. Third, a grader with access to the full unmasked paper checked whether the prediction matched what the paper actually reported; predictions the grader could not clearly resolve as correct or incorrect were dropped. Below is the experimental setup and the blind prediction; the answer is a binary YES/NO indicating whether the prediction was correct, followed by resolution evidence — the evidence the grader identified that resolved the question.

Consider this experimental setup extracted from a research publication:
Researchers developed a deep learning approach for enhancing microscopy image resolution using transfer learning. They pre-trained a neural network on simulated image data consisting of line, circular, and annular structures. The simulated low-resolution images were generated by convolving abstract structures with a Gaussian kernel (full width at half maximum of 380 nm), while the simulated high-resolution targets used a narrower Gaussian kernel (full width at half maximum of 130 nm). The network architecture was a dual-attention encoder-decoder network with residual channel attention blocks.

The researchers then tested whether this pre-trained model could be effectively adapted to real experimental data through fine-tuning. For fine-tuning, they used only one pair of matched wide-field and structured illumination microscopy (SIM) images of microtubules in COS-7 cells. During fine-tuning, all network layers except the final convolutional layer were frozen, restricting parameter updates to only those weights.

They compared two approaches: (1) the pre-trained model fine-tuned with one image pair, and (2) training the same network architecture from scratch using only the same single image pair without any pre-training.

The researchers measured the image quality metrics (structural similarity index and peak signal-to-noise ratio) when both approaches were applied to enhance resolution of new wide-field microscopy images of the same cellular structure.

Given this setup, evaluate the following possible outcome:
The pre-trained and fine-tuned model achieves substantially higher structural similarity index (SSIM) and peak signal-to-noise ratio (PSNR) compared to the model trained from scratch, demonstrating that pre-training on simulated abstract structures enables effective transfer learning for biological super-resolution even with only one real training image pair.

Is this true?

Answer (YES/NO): YES